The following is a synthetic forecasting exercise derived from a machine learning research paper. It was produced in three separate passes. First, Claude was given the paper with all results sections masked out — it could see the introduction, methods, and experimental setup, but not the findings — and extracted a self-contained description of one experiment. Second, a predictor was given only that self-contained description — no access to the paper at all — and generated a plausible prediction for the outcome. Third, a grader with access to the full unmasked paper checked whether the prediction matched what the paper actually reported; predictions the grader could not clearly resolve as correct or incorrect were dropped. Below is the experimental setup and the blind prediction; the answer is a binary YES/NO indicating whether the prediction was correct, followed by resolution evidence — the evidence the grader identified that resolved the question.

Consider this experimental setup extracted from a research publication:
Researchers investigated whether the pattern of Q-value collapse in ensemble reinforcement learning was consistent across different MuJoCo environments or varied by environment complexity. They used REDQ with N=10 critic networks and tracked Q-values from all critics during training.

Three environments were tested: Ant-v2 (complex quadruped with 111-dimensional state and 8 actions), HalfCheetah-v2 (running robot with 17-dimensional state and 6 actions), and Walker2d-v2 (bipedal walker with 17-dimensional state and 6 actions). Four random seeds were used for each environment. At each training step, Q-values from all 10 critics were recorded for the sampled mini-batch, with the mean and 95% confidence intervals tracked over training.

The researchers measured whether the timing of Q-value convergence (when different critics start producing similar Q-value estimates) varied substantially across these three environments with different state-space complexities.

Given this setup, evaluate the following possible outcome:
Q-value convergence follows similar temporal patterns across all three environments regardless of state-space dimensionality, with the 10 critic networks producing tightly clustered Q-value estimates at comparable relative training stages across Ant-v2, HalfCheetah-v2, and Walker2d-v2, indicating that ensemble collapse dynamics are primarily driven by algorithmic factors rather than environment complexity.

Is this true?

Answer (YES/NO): YES